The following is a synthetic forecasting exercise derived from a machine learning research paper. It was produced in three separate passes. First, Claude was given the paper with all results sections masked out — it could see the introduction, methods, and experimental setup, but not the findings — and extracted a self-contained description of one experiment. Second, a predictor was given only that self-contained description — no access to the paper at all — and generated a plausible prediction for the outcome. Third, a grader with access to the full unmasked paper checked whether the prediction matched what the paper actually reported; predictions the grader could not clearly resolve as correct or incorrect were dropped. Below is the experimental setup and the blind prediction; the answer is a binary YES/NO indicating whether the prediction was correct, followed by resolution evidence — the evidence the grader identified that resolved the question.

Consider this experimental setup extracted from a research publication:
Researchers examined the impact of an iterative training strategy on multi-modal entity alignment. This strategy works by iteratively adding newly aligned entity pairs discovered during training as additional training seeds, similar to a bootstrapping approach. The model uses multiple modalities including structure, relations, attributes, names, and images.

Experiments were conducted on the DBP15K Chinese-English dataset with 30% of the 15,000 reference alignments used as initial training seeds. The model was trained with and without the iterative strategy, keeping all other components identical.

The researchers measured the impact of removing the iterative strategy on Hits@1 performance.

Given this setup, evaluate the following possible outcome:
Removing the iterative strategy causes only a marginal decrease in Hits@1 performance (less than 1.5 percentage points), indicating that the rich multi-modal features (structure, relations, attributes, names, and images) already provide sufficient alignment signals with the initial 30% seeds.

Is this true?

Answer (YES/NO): NO